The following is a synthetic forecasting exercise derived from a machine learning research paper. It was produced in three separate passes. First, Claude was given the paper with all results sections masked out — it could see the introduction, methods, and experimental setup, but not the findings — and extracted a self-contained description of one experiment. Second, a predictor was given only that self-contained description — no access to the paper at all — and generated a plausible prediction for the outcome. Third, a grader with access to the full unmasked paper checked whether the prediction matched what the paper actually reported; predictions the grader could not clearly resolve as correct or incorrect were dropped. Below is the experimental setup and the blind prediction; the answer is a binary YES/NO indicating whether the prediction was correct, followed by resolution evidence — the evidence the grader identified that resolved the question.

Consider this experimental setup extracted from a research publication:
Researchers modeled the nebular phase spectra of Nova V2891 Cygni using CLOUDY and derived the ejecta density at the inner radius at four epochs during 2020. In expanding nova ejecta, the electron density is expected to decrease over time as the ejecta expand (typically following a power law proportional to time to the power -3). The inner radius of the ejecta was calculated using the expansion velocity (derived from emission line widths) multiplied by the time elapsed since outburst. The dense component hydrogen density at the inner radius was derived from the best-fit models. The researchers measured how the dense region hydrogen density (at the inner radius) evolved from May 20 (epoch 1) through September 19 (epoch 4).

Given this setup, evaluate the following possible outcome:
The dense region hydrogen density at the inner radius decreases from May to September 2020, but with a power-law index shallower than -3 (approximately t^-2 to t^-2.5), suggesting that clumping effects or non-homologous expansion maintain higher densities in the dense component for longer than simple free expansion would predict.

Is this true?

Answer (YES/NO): YES